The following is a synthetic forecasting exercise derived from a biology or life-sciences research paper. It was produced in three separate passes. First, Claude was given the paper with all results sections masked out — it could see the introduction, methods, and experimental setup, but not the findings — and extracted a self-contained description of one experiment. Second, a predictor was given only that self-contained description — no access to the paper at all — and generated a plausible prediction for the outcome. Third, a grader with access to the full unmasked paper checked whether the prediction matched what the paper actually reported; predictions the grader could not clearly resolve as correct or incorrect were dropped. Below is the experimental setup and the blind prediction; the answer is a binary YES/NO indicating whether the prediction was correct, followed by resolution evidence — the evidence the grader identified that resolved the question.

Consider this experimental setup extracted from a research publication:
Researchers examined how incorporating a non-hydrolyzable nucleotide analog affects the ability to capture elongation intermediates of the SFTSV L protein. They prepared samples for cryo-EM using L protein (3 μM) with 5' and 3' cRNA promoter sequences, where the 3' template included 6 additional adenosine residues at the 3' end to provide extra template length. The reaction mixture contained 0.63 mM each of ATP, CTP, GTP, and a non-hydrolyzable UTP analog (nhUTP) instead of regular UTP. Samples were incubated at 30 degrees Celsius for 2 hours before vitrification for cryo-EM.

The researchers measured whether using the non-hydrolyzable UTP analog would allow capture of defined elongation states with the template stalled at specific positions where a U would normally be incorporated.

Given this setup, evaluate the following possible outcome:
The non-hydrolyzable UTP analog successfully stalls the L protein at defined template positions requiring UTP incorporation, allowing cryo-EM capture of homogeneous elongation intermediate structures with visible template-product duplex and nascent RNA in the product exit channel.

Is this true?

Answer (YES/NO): YES